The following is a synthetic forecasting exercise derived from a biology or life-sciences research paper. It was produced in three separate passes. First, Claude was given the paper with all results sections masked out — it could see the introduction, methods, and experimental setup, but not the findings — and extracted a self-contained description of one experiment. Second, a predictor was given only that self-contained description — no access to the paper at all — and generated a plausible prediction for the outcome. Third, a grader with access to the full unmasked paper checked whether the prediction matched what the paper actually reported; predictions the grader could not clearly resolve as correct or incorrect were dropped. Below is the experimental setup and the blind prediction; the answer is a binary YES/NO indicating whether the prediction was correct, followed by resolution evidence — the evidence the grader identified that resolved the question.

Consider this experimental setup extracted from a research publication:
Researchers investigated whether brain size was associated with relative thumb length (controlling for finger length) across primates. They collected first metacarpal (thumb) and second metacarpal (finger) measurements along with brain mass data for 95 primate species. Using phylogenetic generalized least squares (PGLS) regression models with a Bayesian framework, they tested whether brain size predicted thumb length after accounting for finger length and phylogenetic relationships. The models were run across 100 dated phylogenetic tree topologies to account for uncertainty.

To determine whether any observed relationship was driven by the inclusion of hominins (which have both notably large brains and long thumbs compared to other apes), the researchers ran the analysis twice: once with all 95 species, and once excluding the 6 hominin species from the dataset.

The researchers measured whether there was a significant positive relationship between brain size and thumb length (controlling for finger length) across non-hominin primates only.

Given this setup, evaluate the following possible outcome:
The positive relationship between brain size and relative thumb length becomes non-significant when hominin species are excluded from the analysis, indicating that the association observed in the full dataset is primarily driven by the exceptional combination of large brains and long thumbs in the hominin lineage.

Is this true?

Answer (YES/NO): NO